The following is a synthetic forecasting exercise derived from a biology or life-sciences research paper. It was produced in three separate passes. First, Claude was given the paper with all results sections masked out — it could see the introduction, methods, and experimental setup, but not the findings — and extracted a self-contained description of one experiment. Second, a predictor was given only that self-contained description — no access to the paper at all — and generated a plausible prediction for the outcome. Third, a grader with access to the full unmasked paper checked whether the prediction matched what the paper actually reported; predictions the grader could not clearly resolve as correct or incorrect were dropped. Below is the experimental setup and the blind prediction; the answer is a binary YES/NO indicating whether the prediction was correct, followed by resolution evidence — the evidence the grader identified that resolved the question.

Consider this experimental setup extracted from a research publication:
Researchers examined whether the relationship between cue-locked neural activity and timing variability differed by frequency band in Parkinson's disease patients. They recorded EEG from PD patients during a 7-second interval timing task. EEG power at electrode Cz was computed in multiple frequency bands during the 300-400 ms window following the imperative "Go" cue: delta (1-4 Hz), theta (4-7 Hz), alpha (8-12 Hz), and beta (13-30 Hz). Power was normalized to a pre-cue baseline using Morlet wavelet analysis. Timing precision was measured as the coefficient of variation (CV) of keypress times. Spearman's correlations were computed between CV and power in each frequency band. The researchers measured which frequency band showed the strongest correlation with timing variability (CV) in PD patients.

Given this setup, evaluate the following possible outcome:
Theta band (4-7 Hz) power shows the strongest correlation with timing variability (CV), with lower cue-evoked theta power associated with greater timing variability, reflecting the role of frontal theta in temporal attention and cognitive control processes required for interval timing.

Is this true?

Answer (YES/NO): NO